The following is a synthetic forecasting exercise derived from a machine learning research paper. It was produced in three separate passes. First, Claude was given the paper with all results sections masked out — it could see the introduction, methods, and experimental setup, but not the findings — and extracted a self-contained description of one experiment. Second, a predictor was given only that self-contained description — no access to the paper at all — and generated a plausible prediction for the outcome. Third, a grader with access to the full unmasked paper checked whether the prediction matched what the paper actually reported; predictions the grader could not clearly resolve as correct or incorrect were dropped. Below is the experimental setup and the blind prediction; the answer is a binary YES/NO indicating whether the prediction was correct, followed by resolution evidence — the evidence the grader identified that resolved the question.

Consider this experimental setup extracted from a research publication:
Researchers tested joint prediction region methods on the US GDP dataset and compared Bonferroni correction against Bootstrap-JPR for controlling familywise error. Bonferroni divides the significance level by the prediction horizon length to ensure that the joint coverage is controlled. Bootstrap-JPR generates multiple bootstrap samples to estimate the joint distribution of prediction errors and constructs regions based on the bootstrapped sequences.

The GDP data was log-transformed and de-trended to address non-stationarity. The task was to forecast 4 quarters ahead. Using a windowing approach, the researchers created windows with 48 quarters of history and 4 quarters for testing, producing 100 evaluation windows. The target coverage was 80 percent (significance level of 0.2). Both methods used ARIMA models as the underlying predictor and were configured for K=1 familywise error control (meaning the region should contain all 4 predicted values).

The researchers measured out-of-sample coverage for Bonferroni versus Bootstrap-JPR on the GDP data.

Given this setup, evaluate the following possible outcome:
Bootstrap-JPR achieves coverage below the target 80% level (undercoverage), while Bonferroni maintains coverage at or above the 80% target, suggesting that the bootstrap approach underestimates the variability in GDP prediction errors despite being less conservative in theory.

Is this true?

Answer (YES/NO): YES